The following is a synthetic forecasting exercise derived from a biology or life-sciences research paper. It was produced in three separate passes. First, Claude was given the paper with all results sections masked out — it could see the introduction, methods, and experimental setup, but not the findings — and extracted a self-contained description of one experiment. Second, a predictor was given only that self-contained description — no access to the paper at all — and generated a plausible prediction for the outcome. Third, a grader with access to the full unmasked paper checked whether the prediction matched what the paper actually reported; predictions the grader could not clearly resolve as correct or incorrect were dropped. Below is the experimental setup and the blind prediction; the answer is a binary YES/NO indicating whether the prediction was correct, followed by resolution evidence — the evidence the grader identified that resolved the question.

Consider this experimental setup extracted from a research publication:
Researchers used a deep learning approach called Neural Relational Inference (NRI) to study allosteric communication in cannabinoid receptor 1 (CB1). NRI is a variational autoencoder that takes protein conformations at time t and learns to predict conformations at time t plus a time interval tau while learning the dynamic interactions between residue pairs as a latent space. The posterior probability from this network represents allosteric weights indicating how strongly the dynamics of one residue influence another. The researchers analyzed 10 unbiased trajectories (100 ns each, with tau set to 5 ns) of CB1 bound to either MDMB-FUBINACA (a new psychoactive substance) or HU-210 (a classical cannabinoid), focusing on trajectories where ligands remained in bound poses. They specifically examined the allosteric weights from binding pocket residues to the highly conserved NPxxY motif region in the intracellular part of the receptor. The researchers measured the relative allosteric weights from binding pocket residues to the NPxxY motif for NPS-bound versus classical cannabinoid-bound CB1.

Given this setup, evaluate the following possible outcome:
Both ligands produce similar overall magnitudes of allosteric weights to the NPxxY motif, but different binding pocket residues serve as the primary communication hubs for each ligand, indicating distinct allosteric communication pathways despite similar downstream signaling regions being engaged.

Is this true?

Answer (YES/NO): NO